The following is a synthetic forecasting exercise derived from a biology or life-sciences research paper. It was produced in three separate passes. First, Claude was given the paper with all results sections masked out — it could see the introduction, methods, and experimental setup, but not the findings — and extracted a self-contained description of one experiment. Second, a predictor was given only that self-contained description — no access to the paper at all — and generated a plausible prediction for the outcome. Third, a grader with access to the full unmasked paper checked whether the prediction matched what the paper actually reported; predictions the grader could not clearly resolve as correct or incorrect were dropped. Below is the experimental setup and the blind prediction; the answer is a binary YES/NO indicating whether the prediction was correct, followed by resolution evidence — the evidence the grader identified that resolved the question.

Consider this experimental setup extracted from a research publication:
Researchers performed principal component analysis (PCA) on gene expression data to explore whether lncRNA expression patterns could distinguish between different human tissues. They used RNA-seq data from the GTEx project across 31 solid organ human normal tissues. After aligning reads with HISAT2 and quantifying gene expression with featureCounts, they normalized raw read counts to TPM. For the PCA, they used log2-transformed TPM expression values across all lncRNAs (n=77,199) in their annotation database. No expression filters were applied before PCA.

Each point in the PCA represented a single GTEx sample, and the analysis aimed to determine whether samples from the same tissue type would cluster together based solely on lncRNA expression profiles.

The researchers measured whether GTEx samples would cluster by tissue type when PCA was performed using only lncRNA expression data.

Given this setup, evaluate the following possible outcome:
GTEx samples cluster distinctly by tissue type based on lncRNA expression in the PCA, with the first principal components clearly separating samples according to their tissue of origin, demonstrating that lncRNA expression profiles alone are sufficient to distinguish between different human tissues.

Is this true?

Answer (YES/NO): YES